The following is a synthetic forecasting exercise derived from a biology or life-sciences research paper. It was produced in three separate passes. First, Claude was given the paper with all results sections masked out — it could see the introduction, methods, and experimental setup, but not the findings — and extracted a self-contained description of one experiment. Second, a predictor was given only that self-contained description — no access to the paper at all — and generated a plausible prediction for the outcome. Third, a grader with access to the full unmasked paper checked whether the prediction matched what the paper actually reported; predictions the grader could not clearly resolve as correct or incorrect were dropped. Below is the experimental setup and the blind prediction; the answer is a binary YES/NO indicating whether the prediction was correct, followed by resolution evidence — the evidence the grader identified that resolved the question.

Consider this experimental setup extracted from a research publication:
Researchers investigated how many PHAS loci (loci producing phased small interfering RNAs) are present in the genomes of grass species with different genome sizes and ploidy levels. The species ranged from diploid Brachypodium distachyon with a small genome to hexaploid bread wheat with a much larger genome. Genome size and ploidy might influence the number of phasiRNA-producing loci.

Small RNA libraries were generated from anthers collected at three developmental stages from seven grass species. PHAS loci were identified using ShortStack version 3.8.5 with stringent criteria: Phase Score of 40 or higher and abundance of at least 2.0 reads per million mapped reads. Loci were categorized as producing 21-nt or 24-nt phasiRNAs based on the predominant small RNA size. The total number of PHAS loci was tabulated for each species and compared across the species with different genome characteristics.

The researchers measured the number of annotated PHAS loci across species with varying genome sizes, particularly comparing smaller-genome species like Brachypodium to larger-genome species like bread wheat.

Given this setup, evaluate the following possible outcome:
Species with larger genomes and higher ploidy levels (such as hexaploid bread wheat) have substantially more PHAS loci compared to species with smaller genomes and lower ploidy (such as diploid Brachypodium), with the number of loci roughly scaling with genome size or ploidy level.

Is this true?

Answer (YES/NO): YES